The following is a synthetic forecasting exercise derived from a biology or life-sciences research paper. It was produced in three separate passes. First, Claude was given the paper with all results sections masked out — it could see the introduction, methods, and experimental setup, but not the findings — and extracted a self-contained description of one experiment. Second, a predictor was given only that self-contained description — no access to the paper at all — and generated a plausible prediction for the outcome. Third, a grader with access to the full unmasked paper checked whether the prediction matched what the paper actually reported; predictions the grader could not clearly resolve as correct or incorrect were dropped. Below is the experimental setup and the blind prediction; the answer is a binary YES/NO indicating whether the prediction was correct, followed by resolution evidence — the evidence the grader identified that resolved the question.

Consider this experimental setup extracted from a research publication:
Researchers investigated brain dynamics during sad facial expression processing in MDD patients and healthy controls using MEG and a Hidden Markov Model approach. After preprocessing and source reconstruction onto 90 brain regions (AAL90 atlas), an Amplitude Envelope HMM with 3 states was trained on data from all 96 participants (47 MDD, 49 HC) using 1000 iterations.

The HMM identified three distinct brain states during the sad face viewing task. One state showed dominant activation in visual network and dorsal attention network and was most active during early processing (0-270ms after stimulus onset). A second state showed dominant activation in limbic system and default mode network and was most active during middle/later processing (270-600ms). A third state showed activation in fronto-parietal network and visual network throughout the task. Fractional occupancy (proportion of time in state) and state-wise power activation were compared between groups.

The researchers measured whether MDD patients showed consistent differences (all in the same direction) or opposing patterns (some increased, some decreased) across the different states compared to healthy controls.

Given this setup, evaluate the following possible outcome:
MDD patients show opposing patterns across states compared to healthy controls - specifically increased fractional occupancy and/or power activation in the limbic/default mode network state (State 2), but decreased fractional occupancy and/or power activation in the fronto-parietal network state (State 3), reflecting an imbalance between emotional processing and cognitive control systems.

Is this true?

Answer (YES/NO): YES